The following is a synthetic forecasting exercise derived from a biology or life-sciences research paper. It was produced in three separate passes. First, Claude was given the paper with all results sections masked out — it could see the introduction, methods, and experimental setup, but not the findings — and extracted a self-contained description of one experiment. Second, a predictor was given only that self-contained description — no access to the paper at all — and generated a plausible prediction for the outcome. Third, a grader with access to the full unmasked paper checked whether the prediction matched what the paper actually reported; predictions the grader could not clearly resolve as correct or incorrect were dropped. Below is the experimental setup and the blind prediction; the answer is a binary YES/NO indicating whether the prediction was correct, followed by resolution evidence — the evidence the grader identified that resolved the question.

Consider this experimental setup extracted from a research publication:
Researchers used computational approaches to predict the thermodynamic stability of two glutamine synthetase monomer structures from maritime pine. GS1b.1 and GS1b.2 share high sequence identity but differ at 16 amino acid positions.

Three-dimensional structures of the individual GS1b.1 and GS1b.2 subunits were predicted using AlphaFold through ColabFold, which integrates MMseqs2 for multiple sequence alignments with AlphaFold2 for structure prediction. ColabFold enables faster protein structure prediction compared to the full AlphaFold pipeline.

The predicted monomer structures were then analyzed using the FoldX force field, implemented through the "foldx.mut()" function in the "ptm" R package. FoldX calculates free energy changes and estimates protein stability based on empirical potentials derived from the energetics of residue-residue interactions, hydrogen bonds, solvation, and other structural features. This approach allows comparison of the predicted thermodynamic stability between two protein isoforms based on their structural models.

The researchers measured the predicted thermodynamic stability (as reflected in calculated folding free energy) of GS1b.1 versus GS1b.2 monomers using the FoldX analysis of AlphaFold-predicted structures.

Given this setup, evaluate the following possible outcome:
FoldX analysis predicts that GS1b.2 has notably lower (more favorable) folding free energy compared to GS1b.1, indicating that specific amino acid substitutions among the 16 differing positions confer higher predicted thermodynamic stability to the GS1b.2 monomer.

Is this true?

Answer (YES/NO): NO